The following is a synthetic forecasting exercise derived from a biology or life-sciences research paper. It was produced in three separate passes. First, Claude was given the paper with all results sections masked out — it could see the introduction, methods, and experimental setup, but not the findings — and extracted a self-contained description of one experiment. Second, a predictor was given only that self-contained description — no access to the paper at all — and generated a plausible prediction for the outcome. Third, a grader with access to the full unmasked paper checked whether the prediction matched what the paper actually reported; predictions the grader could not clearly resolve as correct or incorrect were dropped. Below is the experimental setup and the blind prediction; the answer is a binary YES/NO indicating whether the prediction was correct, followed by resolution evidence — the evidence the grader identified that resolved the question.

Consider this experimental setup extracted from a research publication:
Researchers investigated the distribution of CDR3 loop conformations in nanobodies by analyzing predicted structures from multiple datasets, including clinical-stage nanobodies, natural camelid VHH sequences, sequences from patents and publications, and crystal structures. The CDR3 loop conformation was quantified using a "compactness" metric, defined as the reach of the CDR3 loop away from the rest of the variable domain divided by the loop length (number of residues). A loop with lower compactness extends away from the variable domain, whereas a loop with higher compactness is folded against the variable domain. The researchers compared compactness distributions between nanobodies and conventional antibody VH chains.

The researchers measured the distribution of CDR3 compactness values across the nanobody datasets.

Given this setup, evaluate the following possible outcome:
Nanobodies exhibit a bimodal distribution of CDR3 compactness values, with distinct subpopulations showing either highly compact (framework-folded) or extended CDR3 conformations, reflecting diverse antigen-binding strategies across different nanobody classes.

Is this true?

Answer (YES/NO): YES